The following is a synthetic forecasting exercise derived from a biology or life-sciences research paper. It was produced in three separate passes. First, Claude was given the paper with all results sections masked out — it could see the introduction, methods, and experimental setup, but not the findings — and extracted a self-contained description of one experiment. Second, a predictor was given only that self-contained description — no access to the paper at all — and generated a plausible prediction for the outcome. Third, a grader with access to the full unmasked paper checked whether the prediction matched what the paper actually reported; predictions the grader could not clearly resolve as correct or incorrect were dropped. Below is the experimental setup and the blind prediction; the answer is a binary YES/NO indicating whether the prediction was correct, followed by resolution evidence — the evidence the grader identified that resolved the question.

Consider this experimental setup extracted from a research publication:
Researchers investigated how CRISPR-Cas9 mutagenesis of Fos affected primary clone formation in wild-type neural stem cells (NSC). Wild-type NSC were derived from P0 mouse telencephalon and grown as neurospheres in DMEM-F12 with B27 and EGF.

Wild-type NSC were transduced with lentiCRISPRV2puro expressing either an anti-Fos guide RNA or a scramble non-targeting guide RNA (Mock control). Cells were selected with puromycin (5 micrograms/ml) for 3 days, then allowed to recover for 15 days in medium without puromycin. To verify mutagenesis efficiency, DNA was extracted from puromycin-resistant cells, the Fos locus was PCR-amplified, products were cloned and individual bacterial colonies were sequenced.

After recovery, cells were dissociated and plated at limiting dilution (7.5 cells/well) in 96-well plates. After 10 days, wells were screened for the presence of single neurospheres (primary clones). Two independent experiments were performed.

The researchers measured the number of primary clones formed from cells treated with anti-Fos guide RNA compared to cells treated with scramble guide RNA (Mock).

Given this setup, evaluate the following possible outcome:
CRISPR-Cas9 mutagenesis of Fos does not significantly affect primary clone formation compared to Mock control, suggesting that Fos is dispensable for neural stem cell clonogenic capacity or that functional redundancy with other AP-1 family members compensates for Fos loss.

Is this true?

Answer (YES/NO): YES